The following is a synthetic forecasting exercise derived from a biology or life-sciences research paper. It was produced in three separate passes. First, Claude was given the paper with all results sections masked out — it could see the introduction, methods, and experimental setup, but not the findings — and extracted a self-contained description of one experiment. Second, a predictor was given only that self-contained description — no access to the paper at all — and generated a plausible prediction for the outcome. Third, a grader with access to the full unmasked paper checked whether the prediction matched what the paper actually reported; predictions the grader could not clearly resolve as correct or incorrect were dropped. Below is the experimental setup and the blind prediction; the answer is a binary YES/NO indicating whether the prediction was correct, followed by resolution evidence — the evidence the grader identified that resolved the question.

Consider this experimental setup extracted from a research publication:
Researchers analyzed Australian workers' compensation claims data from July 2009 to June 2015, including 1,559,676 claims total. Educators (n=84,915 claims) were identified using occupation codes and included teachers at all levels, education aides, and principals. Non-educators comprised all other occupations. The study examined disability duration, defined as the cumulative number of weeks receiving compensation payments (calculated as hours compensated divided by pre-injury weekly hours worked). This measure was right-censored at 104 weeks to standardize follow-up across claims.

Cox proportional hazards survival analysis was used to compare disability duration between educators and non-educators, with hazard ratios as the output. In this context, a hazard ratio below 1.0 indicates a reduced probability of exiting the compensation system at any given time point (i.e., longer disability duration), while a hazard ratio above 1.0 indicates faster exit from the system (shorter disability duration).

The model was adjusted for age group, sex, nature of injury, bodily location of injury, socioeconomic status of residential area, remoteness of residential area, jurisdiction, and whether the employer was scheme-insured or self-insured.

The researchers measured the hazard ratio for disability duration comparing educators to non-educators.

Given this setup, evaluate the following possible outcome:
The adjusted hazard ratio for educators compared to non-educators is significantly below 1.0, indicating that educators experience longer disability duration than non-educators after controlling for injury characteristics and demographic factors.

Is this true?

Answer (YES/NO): NO